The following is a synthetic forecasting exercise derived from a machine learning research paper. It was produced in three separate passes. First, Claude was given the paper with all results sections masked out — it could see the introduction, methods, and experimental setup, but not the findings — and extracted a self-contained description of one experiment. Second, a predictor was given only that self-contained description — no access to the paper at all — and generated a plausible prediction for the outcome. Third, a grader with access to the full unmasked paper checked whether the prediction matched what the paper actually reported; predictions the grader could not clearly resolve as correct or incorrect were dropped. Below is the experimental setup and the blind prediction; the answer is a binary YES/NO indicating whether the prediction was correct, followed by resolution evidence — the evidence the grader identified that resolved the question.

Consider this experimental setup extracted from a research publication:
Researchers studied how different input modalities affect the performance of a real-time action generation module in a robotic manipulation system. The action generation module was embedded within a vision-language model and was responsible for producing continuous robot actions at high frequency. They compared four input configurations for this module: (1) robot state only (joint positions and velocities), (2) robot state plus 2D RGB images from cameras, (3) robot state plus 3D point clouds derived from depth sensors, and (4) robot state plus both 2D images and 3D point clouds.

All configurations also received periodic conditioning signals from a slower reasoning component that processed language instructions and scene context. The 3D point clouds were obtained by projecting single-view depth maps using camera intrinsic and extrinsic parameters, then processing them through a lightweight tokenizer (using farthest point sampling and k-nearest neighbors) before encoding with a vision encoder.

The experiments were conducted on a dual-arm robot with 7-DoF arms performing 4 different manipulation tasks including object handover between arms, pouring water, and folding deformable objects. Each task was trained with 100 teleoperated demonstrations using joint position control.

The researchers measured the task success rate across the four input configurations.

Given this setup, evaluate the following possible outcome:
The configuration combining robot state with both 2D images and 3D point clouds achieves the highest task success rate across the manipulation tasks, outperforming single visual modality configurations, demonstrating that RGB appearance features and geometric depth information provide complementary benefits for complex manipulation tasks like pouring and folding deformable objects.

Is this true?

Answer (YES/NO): YES